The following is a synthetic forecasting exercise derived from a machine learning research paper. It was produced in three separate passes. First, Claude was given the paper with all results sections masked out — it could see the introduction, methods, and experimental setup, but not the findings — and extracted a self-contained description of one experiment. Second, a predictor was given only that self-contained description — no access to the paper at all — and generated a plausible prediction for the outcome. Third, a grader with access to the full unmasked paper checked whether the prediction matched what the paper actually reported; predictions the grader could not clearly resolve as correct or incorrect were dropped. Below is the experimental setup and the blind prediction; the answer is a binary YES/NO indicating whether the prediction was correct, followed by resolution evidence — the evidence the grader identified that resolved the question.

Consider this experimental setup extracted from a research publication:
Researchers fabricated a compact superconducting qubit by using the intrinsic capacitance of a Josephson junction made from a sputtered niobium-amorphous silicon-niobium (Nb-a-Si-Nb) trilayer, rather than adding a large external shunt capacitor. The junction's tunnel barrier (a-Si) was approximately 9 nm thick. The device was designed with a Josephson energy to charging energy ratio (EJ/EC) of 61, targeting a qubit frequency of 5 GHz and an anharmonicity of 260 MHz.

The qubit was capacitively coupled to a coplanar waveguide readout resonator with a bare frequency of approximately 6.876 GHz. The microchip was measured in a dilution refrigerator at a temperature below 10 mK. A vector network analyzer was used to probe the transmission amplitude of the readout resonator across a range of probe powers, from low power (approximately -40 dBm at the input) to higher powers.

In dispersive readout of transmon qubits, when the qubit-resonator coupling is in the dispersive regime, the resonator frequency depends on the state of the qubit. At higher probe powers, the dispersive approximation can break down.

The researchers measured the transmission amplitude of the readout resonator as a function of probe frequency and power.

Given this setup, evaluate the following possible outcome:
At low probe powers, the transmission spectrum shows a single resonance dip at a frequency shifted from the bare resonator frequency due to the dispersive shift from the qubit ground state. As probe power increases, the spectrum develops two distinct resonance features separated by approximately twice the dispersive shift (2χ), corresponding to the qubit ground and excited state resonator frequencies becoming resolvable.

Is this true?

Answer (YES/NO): NO